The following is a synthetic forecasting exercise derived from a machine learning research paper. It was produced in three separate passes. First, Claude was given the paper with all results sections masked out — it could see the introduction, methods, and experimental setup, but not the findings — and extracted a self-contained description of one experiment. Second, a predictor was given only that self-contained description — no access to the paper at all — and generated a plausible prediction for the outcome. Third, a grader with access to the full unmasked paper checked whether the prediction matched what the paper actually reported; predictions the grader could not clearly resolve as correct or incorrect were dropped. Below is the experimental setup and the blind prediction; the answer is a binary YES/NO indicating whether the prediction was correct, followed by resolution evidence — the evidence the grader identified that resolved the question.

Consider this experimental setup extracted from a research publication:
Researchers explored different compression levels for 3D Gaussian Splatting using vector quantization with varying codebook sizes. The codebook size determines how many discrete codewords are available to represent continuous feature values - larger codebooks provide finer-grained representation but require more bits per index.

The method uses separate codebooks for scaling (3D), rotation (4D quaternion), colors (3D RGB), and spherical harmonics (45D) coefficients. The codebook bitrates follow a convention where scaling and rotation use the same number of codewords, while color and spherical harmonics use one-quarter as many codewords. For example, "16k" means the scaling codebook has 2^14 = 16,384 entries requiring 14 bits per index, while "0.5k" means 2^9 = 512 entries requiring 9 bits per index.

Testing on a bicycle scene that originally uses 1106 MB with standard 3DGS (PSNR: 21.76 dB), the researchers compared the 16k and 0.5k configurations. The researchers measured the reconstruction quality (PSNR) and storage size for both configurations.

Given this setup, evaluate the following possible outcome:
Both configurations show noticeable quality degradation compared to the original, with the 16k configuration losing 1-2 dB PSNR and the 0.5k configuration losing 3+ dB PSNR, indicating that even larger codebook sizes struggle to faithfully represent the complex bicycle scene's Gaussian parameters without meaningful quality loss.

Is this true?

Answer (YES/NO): NO